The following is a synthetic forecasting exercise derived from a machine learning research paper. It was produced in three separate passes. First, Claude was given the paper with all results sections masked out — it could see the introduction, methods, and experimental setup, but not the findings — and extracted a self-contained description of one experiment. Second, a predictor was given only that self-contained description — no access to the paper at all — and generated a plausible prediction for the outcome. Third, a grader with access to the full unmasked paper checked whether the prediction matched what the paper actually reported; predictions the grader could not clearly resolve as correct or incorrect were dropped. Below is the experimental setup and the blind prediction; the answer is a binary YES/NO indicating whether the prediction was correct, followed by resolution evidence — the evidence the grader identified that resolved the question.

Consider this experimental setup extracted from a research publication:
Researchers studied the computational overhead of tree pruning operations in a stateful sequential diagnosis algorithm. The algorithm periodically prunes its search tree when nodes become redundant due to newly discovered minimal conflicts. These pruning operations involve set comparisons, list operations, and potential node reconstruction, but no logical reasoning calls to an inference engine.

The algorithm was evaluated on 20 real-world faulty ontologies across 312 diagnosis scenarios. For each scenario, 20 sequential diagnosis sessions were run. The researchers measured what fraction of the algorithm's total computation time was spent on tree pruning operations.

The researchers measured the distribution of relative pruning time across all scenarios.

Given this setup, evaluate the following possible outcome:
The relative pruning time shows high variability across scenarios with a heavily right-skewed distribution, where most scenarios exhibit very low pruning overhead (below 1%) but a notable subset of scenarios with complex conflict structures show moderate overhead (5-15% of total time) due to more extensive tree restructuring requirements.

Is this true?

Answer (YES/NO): NO